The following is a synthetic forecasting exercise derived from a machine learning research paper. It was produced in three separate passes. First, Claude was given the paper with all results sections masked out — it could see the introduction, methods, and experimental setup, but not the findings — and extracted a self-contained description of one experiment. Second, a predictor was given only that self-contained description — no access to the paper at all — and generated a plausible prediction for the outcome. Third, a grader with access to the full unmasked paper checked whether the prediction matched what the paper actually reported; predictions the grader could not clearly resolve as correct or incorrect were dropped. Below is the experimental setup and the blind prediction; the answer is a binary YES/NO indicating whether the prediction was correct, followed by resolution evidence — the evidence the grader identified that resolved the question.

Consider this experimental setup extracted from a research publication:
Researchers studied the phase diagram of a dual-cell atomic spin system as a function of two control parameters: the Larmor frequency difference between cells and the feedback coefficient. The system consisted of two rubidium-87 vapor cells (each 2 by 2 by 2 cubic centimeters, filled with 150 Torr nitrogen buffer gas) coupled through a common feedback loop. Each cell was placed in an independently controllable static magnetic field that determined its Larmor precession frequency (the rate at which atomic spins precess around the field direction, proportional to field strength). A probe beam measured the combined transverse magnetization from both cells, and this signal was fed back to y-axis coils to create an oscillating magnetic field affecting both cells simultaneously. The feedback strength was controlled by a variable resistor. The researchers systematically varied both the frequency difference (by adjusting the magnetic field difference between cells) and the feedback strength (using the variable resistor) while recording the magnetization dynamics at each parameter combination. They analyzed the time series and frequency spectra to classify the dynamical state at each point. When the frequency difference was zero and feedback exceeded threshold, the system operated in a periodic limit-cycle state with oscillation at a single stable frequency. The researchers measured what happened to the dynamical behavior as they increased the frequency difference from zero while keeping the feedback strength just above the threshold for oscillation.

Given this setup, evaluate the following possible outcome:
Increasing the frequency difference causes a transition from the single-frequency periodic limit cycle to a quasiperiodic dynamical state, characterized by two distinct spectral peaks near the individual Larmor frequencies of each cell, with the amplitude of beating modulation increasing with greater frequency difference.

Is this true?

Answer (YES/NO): YES